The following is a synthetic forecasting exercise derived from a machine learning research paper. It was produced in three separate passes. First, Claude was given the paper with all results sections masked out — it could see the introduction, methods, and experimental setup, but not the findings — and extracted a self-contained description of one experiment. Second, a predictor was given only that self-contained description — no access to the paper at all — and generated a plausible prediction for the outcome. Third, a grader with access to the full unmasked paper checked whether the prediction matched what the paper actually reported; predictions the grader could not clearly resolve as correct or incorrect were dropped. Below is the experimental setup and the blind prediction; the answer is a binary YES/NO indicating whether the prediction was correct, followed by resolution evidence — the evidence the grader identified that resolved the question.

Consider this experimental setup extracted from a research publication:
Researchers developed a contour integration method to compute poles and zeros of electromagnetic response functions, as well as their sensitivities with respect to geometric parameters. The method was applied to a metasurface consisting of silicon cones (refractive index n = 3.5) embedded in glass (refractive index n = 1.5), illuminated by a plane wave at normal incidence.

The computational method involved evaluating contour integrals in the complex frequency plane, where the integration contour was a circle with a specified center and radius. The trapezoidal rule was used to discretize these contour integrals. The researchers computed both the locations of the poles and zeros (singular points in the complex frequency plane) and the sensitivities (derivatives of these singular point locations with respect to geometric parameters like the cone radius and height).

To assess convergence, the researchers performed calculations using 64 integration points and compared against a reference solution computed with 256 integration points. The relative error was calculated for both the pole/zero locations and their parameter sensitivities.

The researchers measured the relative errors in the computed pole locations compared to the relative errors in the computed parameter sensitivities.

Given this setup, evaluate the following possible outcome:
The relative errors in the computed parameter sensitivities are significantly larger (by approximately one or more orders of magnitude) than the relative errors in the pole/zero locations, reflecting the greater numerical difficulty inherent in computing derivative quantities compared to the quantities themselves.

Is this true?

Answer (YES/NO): YES